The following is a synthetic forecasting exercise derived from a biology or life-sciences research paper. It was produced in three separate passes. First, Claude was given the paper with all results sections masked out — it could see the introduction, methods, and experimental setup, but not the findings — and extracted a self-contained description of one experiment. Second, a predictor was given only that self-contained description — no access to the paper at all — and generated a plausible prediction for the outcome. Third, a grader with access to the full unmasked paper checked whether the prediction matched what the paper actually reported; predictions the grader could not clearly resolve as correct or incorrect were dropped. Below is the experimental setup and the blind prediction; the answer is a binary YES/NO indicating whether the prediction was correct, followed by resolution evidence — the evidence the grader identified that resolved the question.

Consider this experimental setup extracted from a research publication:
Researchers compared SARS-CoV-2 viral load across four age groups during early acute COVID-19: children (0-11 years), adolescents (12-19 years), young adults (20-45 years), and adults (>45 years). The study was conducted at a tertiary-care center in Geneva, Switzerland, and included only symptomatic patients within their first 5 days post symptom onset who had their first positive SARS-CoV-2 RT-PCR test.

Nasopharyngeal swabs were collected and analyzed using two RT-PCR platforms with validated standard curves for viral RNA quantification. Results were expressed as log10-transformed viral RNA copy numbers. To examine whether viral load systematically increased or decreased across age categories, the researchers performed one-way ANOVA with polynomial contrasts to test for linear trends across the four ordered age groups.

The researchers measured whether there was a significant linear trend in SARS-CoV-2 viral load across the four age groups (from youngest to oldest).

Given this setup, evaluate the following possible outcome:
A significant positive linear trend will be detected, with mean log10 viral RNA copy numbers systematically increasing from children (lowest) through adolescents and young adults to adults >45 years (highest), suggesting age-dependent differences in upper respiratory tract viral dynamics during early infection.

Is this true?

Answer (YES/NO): NO